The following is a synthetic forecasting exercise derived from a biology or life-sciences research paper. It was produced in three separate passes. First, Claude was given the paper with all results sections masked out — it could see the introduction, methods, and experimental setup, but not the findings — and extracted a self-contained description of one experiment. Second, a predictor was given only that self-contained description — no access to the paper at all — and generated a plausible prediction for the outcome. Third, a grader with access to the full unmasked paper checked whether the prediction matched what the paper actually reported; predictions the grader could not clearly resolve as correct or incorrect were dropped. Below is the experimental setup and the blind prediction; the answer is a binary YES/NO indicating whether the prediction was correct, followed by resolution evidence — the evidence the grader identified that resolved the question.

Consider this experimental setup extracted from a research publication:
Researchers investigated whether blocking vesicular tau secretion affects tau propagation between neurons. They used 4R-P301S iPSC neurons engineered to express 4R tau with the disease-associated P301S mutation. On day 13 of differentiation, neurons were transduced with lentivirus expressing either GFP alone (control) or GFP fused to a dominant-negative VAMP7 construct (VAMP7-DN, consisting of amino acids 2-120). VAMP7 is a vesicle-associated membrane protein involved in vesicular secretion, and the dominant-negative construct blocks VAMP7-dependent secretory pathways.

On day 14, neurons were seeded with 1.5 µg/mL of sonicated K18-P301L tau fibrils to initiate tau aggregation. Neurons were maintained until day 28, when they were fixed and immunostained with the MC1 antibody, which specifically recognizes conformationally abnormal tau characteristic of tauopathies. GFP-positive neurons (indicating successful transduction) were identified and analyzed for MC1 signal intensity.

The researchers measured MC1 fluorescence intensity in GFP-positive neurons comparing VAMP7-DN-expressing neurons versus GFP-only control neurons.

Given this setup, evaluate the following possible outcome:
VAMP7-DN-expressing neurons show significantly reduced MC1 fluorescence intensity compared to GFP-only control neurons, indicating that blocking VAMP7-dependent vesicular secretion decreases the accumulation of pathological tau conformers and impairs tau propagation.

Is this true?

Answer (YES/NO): NO